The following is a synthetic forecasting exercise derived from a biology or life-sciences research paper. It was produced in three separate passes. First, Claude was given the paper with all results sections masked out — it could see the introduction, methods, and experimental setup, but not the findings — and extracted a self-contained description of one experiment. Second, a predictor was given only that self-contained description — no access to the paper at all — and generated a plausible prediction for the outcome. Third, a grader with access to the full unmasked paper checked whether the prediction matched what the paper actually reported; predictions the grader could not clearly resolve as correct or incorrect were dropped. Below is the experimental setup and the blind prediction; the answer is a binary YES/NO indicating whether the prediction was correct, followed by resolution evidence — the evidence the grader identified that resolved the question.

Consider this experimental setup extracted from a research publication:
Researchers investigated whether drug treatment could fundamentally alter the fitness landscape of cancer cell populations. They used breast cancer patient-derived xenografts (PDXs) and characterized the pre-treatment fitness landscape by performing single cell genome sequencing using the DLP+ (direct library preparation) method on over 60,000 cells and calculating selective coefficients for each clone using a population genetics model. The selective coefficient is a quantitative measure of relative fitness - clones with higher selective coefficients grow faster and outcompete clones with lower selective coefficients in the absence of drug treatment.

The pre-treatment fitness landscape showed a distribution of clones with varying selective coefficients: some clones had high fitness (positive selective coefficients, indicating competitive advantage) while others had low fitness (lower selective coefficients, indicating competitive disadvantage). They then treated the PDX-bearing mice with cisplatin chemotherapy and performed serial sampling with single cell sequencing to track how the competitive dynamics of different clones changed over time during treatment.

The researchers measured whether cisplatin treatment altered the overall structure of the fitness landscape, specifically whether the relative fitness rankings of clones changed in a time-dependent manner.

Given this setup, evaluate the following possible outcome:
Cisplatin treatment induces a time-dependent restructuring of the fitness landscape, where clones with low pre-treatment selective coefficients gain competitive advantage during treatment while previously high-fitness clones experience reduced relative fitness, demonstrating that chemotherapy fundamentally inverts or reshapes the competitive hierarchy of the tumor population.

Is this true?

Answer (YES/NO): YES